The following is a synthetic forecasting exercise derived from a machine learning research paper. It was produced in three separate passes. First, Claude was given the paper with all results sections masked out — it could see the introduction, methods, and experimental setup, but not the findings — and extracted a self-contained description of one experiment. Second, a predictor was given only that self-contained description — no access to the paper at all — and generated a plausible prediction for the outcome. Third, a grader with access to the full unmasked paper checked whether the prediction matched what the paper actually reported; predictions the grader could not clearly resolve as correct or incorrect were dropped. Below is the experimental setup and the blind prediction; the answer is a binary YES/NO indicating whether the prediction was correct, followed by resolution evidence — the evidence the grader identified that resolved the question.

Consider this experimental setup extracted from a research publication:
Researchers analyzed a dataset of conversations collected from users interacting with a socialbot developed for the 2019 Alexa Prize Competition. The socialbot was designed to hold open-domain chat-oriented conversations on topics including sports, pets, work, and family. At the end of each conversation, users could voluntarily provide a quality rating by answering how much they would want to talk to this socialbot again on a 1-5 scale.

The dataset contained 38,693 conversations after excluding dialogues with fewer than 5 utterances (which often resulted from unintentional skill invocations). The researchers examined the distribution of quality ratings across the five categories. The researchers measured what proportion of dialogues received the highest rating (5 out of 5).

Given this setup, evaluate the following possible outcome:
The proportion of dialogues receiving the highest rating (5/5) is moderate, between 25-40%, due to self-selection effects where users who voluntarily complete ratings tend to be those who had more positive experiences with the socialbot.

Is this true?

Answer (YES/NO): YES